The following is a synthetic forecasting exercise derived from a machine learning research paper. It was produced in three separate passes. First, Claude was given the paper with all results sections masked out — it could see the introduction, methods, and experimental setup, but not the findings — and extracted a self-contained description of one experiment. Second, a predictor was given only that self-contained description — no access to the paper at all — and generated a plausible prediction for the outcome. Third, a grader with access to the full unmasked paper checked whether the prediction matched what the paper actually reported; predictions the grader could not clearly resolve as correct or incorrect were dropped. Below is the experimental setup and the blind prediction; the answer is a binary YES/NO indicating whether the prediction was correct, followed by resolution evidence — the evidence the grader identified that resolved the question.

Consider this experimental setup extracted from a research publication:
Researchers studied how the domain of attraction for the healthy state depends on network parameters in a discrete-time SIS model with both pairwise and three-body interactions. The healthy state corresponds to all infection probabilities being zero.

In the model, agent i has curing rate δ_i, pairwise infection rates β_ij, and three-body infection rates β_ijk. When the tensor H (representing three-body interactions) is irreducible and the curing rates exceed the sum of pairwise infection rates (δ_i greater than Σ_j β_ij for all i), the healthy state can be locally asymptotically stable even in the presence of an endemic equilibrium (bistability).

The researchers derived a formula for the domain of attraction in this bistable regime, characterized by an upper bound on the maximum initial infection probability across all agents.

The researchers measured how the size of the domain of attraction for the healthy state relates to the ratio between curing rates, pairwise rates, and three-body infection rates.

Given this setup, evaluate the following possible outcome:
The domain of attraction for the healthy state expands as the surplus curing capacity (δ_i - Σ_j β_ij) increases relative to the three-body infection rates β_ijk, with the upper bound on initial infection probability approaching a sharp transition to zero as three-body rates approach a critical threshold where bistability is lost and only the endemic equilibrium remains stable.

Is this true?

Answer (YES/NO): NO